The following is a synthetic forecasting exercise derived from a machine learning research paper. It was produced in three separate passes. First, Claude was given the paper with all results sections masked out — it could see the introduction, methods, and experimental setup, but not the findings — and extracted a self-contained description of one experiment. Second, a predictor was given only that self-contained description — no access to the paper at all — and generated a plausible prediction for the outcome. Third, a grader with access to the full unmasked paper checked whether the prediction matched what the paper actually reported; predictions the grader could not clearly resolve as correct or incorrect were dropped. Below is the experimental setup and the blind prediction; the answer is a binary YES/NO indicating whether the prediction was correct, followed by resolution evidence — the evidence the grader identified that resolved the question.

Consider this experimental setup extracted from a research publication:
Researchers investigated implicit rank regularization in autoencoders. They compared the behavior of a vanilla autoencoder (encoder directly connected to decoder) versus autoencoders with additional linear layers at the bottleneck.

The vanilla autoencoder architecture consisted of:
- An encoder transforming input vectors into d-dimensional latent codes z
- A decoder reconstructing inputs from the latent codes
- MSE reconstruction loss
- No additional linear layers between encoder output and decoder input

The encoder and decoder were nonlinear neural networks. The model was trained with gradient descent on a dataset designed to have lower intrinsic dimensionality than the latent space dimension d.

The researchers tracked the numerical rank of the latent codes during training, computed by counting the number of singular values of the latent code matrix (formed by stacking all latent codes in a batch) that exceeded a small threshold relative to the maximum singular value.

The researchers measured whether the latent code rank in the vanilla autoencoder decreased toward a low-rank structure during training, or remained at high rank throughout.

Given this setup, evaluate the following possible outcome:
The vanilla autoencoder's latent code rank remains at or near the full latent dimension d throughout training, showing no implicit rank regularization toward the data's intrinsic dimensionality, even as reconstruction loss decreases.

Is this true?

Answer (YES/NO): YES